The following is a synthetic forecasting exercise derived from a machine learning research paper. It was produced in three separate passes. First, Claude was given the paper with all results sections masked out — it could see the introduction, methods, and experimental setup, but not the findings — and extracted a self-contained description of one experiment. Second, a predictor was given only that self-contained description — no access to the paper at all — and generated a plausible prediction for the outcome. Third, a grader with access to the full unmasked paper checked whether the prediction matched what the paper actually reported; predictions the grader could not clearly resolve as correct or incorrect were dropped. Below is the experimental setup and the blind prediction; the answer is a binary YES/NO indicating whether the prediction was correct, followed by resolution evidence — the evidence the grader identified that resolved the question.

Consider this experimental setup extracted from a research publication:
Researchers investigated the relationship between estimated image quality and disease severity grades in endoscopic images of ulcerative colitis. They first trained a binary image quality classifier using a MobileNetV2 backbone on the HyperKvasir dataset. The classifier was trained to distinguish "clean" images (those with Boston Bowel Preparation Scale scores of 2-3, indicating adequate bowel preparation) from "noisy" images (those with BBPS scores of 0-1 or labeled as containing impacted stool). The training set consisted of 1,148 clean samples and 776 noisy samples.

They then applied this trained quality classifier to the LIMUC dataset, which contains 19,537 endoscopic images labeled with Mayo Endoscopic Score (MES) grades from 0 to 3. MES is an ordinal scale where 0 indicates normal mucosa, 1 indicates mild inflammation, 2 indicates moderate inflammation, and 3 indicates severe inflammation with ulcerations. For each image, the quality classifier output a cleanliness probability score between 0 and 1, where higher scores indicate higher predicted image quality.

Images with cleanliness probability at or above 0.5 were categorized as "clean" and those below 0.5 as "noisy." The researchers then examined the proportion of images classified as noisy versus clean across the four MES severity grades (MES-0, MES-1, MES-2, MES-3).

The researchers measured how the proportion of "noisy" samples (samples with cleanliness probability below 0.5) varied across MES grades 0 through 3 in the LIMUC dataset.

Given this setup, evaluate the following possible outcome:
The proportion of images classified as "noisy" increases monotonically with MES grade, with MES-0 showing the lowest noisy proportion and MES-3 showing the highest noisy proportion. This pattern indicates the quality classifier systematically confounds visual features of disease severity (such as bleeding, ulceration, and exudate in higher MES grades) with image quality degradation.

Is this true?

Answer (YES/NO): NO